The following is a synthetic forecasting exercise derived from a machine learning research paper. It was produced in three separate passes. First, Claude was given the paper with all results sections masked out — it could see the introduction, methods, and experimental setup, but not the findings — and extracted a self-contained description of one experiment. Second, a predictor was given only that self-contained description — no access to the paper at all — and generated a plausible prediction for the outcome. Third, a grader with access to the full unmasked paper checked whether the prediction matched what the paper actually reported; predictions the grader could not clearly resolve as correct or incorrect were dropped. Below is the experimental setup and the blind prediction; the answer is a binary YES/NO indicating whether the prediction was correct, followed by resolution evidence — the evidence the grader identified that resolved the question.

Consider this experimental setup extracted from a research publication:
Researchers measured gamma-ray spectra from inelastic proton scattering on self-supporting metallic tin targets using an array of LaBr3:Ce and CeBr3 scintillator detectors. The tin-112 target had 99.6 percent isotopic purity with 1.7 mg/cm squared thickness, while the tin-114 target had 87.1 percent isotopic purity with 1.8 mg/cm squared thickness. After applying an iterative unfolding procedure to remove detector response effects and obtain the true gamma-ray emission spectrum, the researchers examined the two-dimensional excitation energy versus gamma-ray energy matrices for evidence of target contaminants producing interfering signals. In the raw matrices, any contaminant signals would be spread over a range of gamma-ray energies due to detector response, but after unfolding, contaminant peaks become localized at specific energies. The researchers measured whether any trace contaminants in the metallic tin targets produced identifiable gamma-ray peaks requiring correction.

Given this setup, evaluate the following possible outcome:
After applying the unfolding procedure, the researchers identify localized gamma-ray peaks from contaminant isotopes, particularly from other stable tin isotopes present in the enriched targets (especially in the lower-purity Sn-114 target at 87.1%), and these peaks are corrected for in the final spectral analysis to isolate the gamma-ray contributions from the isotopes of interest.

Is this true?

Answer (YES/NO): NO